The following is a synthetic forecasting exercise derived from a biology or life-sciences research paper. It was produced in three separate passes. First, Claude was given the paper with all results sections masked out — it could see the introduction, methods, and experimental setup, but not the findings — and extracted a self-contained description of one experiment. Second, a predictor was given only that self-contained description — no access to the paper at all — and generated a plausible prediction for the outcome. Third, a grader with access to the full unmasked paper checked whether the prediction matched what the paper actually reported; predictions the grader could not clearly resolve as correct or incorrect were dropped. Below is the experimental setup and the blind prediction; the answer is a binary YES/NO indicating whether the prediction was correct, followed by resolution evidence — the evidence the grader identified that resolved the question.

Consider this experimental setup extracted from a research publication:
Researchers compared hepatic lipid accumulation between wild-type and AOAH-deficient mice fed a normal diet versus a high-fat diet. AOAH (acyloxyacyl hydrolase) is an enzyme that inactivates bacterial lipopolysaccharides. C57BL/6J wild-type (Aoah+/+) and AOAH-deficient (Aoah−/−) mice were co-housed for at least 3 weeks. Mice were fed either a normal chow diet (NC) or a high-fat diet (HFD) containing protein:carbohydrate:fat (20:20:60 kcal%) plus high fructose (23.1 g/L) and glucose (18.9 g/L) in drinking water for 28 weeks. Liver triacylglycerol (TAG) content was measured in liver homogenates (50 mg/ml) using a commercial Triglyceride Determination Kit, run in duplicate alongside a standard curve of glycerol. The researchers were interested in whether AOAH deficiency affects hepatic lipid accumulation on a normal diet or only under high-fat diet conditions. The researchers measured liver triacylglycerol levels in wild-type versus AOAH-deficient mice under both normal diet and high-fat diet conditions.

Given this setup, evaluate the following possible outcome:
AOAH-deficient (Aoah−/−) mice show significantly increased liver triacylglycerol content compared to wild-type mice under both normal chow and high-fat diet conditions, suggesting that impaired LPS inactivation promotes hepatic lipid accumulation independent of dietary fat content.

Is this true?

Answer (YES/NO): YES